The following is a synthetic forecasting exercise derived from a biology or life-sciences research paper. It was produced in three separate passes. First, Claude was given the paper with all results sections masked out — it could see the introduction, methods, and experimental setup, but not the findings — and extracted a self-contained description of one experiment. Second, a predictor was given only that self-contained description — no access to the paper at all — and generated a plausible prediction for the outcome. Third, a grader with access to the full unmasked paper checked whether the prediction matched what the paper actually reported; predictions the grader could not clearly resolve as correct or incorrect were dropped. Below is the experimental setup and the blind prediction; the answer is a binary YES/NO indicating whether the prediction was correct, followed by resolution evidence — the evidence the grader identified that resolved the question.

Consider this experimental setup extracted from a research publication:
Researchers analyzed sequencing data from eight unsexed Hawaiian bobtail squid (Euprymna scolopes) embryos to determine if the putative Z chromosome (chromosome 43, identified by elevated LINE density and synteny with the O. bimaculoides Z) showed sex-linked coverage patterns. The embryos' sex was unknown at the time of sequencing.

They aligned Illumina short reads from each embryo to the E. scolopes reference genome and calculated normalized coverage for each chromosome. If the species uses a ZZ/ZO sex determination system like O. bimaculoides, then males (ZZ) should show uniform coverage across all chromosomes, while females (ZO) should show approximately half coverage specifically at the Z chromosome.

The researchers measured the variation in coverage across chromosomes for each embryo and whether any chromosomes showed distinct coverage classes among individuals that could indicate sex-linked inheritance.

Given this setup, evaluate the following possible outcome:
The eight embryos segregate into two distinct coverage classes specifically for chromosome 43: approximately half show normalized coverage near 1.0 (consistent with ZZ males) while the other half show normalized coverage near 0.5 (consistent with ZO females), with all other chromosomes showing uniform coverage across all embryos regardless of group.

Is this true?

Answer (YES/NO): YES